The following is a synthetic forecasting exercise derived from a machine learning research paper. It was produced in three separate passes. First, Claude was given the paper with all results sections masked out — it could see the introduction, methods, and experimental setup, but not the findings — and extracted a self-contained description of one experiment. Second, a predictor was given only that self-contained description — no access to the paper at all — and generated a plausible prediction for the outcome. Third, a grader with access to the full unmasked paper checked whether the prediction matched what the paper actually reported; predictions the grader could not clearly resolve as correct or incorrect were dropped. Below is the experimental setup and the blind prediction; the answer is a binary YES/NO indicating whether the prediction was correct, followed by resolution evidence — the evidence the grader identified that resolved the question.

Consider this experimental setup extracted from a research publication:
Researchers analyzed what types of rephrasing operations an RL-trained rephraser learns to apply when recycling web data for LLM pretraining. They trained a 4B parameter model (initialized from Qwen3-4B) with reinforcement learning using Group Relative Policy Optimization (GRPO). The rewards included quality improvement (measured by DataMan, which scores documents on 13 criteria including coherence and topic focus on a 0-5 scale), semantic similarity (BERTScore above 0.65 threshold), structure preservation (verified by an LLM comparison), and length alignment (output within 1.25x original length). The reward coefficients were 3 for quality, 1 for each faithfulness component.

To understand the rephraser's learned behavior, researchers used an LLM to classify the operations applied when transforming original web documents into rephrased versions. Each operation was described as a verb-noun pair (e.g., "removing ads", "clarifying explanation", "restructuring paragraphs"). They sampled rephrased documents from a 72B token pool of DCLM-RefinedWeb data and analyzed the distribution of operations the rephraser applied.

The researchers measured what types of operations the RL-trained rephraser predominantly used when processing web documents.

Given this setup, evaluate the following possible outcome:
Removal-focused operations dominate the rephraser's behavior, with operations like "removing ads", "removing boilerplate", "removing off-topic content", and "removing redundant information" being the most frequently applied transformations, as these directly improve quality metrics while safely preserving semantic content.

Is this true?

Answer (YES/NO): NO